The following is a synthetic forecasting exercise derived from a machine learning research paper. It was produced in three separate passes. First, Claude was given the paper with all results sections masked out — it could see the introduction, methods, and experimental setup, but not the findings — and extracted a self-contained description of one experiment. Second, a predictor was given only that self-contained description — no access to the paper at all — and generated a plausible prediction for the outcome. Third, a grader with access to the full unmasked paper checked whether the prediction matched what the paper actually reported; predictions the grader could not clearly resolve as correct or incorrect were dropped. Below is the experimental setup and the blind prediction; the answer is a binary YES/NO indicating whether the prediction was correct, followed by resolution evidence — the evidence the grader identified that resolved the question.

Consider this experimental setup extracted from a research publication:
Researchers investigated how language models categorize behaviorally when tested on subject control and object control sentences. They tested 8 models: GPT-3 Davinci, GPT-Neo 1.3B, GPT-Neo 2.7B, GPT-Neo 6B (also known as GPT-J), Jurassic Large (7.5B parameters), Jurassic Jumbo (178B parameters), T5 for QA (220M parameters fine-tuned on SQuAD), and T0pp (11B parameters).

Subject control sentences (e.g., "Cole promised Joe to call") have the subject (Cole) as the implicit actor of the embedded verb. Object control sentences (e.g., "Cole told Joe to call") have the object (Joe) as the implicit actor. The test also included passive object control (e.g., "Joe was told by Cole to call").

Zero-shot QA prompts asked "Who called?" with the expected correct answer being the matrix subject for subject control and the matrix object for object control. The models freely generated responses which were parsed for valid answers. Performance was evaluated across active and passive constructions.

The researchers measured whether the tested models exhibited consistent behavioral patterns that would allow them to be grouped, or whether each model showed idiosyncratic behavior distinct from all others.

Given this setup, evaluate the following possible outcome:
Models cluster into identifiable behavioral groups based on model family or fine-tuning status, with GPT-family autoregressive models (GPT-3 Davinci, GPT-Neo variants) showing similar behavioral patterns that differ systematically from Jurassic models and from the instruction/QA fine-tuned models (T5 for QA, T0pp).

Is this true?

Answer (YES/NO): NO